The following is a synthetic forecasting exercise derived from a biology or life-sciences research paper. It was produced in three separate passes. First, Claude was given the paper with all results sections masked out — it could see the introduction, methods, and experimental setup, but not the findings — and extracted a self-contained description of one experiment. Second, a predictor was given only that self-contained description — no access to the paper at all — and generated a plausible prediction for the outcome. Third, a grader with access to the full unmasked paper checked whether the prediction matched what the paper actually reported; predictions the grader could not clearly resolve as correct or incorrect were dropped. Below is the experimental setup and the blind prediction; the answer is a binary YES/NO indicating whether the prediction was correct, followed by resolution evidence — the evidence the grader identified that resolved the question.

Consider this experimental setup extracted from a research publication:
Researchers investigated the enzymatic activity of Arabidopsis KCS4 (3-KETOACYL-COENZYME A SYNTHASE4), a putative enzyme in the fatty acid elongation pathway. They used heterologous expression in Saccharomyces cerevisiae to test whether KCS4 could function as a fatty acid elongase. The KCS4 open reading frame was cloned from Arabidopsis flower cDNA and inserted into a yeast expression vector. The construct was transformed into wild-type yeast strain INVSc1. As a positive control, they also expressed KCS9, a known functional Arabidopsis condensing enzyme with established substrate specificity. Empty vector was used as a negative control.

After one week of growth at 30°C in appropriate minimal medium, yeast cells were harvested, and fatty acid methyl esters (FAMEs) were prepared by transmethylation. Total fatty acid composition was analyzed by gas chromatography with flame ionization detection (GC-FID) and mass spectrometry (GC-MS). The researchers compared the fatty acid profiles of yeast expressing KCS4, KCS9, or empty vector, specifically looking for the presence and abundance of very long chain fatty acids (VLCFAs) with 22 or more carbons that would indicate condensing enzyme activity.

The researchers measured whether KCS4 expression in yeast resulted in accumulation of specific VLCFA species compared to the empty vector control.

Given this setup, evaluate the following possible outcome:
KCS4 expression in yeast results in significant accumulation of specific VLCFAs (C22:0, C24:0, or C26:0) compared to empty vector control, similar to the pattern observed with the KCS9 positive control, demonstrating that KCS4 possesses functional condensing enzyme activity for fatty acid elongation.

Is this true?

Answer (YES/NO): YES